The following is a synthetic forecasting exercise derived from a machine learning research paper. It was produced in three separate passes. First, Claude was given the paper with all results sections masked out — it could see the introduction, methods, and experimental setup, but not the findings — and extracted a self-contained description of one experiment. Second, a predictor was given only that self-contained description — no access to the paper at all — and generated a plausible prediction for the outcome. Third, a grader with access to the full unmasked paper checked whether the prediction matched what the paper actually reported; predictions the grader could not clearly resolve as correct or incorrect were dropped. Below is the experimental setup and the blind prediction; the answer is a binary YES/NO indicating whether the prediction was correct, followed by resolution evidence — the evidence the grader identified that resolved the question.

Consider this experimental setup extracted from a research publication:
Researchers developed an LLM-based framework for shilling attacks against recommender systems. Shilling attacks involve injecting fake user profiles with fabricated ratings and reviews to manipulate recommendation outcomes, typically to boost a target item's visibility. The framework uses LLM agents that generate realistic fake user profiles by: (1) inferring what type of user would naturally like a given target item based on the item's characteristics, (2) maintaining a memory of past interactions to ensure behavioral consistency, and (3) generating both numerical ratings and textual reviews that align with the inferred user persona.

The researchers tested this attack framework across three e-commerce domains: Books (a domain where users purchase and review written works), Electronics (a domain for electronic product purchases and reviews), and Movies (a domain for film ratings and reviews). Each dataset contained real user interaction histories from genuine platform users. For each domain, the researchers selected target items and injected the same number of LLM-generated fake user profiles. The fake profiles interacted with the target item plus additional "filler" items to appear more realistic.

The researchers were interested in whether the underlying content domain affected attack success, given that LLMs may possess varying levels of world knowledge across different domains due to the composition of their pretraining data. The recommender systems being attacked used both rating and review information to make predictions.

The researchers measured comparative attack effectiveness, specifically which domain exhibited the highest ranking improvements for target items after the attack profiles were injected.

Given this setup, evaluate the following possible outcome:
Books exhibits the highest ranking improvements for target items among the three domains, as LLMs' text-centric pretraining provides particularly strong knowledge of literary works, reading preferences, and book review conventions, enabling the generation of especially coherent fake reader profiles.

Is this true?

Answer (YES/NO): YES